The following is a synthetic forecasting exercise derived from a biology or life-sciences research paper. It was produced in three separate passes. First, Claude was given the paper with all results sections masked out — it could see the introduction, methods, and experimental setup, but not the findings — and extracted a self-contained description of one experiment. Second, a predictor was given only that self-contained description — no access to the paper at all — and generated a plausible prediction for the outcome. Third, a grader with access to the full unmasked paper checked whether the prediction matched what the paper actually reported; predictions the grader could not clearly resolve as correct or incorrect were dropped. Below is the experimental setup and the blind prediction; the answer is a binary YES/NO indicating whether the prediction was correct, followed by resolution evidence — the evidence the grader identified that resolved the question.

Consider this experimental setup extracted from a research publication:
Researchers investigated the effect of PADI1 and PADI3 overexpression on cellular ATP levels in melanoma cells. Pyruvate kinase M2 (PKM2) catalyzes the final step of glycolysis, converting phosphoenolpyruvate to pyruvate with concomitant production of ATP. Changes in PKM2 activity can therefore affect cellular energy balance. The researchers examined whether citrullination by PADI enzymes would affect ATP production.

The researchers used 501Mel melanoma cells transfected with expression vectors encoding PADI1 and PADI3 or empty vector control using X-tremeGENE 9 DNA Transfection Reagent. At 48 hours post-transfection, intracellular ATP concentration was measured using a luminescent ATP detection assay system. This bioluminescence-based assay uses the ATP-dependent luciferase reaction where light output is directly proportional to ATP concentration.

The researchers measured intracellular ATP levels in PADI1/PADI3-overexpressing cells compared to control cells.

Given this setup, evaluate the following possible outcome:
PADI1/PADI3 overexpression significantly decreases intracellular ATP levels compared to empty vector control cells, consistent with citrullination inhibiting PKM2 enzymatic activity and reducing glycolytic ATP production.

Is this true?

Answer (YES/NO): NO